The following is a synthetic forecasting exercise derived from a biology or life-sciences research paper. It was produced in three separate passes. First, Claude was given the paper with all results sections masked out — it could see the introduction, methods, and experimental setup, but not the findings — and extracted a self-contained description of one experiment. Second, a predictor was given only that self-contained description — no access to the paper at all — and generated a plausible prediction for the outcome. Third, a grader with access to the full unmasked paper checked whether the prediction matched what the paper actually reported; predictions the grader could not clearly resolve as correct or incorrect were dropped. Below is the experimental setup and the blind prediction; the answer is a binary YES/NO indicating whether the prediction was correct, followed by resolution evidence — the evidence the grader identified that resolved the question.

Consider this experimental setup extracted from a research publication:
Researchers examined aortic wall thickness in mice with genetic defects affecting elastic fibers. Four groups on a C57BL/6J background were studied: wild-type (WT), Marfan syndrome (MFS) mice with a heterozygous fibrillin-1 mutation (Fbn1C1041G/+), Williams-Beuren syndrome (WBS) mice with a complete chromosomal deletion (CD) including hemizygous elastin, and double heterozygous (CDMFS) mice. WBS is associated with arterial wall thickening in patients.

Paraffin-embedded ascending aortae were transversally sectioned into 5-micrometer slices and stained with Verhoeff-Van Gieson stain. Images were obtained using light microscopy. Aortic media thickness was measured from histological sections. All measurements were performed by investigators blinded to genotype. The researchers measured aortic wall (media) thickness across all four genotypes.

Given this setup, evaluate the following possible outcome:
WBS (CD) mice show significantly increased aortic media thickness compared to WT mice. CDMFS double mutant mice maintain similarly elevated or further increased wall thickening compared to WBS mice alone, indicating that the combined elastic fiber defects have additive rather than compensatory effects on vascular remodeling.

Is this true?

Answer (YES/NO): NO